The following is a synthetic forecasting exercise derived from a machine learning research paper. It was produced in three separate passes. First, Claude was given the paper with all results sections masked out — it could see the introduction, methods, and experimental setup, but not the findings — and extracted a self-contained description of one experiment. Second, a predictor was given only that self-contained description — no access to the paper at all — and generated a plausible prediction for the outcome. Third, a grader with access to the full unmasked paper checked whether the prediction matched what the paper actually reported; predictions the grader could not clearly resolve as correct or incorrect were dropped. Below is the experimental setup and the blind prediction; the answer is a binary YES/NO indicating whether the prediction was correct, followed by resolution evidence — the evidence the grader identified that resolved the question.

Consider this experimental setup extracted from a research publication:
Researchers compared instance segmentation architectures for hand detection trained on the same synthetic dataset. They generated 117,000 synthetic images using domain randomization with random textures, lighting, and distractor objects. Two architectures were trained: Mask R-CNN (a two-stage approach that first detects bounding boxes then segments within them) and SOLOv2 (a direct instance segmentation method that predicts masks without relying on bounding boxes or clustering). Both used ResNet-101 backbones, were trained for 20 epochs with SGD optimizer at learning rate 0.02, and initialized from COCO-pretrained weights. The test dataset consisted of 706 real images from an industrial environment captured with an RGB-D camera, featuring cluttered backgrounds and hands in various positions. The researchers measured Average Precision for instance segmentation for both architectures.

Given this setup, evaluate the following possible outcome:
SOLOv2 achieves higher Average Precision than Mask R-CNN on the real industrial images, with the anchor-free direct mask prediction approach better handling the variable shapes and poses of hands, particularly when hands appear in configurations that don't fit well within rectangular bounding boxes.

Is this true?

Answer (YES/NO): NO